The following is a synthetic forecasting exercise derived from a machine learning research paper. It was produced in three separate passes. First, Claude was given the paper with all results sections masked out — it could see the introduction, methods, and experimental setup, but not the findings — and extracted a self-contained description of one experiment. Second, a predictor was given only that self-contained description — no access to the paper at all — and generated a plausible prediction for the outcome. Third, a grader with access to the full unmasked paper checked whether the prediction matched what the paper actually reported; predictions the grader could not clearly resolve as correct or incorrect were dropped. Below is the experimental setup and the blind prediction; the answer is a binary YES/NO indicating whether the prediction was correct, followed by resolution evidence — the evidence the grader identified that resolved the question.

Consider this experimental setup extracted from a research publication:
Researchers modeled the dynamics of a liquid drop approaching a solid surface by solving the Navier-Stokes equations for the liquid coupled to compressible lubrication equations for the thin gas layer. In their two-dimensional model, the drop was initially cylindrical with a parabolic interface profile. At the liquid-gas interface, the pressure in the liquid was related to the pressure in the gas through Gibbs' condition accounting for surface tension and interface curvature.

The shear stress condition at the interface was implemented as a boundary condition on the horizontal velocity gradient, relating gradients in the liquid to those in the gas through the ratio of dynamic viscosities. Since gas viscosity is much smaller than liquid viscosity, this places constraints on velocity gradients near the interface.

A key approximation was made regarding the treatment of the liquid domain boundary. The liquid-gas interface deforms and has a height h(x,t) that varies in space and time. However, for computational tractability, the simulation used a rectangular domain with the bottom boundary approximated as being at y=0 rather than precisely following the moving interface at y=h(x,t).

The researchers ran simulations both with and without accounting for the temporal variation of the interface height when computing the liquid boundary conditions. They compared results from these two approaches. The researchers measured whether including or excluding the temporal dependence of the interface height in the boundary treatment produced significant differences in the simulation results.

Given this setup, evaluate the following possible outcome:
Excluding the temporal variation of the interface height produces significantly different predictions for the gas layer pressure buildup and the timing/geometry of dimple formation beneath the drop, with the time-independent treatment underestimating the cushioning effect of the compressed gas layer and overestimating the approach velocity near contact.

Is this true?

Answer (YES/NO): NO